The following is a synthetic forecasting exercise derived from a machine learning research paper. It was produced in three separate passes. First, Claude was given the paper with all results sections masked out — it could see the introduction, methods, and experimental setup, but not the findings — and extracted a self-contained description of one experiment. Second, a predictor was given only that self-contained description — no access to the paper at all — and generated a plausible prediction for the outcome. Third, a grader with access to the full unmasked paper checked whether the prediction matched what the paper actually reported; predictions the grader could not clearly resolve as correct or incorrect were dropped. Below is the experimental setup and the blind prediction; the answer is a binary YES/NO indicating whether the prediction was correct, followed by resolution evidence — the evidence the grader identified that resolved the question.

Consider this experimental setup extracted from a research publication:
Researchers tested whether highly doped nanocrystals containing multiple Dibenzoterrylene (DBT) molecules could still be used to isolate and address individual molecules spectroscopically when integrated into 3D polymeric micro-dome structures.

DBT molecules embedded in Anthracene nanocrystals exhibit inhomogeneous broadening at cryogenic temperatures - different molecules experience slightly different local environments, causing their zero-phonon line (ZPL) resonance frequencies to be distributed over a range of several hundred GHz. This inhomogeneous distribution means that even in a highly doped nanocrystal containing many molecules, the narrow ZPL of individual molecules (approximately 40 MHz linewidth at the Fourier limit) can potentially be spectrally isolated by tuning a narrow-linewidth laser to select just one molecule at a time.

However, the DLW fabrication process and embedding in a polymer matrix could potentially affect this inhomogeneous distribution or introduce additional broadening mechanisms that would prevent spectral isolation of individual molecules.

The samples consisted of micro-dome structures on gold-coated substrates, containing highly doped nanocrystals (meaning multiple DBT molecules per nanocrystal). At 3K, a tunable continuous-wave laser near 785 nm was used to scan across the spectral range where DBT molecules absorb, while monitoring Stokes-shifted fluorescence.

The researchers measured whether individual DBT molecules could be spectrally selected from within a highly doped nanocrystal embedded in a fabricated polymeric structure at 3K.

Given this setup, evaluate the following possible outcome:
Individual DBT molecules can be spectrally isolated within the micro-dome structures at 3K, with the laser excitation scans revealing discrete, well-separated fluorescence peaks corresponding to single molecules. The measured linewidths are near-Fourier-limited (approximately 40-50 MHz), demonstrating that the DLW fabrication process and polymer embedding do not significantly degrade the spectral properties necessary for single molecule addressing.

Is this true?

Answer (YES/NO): NO